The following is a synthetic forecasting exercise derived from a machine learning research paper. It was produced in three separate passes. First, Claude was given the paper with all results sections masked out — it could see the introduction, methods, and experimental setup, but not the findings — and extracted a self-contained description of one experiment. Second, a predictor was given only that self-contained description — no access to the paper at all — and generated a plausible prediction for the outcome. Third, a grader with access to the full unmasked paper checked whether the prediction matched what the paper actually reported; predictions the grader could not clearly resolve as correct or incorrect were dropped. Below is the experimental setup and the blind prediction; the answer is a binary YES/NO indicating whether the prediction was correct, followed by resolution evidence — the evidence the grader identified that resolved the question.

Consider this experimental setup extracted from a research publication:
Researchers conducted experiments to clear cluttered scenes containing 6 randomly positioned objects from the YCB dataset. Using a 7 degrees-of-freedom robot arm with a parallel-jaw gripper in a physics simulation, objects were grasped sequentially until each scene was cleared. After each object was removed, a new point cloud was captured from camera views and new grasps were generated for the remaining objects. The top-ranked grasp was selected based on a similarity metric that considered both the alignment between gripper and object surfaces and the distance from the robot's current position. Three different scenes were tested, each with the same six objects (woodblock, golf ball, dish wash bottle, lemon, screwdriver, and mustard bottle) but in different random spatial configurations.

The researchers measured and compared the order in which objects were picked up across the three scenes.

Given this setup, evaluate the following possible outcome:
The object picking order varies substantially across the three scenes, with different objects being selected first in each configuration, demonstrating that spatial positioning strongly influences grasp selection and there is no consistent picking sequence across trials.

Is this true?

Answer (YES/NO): NO